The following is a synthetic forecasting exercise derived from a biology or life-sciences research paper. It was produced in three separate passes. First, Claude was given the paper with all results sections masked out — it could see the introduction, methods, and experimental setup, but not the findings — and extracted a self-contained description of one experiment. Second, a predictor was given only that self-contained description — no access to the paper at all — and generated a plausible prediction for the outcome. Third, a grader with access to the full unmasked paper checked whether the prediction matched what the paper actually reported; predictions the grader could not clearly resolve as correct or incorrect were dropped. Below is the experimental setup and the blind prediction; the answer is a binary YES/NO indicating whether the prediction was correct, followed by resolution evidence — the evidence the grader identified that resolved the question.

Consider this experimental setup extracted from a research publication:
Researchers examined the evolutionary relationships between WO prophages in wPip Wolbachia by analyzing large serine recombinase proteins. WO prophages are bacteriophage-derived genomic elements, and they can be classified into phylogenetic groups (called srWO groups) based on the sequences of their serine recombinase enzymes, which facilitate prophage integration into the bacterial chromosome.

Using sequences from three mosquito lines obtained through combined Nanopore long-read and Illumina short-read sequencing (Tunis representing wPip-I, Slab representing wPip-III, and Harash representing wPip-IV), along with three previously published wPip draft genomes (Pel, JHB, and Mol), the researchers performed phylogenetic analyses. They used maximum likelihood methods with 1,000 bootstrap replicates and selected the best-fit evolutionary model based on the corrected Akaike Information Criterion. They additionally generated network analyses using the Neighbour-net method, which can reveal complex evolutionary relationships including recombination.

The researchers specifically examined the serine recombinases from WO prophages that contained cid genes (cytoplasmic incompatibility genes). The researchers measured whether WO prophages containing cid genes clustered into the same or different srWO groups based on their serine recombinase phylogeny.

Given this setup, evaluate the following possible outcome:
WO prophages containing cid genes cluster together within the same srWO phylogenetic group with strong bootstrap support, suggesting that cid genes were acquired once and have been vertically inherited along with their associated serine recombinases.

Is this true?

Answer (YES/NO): NO